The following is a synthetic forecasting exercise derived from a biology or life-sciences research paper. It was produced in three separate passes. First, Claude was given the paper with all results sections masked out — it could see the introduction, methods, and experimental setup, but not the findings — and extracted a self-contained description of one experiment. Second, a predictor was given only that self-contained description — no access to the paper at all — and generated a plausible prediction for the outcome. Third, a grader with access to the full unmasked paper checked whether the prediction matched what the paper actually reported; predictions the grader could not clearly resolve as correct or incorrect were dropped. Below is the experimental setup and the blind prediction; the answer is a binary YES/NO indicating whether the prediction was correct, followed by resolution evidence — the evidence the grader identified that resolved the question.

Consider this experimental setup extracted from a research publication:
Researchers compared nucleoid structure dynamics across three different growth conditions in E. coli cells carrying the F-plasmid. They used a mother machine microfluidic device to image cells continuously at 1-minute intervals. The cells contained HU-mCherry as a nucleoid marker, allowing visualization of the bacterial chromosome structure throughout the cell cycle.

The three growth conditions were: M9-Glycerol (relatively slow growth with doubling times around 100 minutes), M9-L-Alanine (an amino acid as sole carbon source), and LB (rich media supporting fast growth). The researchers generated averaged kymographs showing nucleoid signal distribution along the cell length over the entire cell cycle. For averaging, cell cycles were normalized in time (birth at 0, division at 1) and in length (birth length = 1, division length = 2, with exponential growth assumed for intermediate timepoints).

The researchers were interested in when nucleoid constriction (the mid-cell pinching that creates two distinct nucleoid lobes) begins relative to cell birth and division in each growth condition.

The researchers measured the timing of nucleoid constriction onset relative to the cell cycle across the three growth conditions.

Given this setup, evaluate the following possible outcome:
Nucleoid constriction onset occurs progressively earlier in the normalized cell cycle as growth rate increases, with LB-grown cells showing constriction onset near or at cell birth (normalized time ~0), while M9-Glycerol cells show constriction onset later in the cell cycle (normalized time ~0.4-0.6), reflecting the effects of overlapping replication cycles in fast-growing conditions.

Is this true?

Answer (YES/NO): NO